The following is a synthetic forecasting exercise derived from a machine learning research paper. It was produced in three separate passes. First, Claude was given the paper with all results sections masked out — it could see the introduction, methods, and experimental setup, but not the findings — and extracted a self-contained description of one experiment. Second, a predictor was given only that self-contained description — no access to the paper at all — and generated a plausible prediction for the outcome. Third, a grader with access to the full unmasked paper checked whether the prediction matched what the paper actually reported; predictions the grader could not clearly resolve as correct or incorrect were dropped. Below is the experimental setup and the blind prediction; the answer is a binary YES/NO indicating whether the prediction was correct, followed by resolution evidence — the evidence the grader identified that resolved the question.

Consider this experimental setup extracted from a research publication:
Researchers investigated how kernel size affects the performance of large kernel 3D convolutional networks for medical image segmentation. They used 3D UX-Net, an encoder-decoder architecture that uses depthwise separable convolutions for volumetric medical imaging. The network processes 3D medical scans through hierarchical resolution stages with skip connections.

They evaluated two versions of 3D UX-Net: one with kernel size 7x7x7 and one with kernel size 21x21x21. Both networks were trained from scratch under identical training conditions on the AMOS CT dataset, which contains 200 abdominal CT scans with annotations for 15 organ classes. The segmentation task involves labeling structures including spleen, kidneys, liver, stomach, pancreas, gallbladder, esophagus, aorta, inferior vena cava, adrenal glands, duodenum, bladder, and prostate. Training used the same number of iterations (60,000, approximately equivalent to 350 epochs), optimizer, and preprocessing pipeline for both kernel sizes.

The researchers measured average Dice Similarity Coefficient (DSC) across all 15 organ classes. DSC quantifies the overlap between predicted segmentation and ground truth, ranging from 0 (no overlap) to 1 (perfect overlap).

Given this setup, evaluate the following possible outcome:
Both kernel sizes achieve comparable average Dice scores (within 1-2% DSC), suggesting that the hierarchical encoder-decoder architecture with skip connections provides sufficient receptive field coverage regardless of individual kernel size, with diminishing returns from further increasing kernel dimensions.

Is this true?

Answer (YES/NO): YES